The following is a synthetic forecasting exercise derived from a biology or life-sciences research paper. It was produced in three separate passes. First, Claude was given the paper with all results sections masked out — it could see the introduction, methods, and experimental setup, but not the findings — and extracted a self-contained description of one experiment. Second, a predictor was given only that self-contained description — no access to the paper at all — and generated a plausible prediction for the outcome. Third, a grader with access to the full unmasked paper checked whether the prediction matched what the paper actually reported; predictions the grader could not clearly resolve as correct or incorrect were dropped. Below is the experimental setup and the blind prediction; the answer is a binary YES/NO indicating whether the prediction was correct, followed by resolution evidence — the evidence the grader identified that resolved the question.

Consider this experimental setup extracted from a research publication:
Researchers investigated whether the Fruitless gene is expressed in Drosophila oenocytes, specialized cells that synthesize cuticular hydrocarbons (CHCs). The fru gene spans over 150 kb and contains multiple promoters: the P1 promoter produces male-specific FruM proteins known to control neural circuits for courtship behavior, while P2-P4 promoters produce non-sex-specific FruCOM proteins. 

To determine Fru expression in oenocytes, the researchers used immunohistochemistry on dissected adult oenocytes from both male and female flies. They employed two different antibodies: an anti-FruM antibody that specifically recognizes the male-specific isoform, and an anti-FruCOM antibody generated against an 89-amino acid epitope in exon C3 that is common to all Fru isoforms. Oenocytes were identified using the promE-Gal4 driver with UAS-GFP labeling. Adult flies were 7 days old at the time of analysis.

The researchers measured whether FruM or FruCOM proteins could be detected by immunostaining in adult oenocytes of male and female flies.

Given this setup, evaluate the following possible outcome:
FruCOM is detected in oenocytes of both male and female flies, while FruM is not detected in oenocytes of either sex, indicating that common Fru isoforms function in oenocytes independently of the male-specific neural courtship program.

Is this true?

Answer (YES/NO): YES